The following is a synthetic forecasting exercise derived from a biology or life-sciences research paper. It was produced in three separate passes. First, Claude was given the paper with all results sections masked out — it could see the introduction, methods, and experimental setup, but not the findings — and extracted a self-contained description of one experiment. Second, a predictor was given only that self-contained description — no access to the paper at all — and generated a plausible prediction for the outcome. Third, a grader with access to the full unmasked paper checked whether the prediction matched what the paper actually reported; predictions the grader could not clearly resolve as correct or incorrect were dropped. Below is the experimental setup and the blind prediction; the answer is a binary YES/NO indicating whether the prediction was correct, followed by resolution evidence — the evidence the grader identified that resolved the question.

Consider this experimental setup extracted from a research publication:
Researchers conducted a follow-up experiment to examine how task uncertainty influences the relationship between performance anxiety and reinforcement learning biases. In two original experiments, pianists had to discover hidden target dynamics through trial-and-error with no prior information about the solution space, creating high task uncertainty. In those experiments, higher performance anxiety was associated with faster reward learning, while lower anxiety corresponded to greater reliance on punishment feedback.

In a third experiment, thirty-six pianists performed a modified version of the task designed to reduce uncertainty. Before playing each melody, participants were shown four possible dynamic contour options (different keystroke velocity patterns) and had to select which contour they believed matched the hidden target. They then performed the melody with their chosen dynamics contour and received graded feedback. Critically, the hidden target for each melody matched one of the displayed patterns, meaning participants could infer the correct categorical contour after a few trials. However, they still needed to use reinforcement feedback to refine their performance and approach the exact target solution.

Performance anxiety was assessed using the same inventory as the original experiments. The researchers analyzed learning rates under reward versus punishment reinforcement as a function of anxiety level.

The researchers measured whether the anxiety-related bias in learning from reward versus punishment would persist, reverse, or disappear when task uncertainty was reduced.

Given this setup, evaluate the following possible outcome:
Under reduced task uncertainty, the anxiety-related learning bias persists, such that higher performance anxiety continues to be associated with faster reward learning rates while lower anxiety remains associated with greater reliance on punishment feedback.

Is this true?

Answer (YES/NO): NO